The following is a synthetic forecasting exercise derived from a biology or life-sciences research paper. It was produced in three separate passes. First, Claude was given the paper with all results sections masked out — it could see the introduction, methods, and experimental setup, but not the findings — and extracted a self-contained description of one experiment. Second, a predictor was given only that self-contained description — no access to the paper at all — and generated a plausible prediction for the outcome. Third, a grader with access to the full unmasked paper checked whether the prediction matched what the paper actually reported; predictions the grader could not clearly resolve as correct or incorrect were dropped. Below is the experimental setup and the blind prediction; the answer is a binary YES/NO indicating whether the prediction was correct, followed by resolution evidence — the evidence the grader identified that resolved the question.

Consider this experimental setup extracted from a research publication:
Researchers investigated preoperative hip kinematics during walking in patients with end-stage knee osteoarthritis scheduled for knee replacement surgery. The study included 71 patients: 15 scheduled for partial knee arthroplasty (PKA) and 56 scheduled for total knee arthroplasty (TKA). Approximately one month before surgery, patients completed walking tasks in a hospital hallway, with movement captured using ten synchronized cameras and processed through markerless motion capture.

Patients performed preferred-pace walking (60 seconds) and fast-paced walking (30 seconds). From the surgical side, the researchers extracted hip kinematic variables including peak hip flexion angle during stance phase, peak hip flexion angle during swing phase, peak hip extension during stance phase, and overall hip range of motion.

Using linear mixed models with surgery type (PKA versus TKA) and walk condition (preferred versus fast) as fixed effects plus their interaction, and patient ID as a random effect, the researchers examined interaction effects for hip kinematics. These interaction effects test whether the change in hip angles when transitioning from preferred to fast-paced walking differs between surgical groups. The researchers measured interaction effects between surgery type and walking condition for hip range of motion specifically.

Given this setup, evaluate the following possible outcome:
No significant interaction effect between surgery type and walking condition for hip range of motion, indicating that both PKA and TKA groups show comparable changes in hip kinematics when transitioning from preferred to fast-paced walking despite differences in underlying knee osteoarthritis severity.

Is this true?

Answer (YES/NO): NO